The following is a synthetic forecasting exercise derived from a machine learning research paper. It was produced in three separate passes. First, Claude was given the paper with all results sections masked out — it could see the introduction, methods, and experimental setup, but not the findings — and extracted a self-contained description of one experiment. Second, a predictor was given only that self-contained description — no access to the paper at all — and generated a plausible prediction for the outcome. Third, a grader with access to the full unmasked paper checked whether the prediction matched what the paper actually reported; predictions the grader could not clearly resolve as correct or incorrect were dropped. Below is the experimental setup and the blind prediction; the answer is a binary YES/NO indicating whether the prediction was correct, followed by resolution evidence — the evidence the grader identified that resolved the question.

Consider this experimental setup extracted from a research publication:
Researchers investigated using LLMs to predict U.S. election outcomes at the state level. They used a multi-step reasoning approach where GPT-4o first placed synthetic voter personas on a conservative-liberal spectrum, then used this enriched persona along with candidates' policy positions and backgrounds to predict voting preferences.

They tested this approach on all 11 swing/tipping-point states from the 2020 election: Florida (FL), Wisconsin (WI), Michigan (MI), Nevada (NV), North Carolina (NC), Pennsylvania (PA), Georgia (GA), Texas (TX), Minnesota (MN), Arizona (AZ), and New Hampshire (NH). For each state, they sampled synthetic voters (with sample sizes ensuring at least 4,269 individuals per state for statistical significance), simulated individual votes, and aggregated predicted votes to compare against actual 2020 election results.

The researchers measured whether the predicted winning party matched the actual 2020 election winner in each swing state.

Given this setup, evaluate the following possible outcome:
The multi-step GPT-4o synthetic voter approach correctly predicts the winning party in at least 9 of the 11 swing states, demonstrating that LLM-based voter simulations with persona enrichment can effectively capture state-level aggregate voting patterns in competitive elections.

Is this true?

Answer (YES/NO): YES